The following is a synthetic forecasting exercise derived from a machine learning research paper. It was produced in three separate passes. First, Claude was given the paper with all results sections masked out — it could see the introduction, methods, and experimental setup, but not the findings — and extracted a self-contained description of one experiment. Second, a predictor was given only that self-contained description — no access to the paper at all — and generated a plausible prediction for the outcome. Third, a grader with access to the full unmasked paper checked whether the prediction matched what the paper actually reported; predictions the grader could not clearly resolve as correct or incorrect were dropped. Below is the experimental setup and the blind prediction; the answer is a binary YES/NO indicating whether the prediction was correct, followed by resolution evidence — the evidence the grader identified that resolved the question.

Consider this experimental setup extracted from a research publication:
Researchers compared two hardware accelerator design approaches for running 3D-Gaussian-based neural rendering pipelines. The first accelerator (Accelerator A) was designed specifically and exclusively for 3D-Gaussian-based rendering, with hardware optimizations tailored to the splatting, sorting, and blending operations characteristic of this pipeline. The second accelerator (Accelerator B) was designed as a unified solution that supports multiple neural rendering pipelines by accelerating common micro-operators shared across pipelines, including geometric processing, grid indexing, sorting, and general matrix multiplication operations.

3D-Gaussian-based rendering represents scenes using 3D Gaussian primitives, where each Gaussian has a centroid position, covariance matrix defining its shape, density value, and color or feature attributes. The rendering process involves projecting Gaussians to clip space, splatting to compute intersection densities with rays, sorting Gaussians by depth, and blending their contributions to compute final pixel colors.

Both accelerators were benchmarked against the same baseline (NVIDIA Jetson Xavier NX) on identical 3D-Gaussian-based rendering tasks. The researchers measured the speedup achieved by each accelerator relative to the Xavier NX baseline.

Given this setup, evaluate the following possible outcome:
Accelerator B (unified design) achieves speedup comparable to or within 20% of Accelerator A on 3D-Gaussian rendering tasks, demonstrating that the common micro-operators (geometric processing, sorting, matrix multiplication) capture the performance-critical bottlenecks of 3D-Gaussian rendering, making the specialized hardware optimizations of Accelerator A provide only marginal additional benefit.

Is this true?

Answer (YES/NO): YES